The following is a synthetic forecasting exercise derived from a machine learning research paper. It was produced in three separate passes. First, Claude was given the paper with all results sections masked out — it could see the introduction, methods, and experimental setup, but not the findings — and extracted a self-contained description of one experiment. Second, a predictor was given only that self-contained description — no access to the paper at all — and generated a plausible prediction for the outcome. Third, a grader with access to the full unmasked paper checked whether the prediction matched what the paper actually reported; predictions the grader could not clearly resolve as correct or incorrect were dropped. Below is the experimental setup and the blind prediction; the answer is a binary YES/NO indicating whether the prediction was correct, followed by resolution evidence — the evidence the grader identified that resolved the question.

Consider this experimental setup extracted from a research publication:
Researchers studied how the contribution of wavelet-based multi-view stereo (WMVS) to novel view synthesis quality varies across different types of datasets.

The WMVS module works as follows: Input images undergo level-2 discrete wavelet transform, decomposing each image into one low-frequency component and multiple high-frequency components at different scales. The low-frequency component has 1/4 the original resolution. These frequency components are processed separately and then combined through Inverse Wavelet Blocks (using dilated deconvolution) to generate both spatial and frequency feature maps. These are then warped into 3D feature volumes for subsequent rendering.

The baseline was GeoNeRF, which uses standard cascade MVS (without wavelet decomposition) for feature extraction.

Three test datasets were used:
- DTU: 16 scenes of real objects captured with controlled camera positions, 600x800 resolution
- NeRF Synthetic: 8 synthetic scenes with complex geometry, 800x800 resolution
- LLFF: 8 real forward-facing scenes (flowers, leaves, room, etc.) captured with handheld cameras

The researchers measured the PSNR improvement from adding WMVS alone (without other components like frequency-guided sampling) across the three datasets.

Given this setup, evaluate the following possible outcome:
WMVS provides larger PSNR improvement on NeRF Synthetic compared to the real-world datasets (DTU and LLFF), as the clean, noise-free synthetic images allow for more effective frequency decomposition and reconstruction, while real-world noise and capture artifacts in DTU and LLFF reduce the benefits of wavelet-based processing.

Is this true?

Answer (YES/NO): NO